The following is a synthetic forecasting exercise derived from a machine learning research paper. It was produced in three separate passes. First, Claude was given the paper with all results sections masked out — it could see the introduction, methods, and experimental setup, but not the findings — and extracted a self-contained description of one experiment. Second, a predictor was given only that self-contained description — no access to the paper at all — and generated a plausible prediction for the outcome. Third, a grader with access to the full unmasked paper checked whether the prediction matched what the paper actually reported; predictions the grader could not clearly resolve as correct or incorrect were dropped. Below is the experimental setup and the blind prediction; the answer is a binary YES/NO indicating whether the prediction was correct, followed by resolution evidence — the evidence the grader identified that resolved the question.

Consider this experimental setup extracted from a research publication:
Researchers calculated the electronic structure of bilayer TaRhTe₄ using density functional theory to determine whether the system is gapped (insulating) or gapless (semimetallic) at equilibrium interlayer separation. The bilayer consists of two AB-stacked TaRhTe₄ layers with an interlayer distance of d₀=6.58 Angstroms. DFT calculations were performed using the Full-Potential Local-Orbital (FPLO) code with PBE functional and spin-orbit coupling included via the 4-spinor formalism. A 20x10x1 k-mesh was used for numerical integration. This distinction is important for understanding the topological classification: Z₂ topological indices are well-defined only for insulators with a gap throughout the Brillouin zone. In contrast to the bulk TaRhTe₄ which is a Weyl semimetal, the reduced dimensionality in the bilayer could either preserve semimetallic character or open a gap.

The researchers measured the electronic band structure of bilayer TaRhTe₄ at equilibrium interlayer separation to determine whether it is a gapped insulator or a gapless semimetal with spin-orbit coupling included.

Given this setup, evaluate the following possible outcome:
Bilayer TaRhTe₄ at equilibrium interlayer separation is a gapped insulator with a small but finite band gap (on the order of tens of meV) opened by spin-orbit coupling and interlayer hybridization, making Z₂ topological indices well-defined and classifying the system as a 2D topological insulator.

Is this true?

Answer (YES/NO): NO